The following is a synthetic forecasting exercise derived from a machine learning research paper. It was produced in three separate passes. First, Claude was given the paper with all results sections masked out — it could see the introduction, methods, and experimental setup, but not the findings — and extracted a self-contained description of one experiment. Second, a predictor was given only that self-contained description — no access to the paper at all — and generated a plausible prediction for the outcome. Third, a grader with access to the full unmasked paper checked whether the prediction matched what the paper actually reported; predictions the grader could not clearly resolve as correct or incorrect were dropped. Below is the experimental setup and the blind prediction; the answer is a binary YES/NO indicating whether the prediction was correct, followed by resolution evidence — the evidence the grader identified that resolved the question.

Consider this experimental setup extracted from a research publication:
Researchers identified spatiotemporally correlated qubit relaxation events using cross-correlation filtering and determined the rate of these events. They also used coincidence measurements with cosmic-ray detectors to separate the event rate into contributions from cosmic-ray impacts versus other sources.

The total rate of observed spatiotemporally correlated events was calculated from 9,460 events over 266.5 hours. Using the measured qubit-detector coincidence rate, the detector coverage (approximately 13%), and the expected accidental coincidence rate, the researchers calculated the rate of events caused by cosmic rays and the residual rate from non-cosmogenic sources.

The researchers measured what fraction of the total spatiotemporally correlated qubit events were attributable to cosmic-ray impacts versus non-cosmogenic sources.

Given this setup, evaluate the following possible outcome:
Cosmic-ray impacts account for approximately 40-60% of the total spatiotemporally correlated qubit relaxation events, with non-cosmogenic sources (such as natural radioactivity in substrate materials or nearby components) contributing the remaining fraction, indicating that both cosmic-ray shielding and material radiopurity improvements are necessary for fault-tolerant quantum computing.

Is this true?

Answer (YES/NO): NO